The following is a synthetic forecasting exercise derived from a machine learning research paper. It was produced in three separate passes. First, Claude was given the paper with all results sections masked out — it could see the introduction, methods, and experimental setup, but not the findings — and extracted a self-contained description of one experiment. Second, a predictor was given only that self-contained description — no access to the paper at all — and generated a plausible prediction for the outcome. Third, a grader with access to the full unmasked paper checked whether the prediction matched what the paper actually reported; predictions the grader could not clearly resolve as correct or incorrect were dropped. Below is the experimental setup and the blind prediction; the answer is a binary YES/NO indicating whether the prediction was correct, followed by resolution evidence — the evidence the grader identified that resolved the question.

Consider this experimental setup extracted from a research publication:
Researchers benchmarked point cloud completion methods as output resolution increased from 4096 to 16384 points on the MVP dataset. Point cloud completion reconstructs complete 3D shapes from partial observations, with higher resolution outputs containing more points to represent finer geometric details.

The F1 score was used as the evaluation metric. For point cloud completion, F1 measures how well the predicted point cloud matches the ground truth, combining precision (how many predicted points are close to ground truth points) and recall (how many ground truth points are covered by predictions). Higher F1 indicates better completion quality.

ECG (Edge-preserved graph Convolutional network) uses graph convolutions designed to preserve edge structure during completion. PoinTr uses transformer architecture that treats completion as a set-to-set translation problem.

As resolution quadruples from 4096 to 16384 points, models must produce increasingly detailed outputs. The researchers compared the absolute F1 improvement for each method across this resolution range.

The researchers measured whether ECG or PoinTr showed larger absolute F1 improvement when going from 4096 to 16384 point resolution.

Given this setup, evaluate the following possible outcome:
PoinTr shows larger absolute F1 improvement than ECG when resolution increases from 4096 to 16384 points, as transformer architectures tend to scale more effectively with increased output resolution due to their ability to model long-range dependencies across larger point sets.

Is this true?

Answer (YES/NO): NO